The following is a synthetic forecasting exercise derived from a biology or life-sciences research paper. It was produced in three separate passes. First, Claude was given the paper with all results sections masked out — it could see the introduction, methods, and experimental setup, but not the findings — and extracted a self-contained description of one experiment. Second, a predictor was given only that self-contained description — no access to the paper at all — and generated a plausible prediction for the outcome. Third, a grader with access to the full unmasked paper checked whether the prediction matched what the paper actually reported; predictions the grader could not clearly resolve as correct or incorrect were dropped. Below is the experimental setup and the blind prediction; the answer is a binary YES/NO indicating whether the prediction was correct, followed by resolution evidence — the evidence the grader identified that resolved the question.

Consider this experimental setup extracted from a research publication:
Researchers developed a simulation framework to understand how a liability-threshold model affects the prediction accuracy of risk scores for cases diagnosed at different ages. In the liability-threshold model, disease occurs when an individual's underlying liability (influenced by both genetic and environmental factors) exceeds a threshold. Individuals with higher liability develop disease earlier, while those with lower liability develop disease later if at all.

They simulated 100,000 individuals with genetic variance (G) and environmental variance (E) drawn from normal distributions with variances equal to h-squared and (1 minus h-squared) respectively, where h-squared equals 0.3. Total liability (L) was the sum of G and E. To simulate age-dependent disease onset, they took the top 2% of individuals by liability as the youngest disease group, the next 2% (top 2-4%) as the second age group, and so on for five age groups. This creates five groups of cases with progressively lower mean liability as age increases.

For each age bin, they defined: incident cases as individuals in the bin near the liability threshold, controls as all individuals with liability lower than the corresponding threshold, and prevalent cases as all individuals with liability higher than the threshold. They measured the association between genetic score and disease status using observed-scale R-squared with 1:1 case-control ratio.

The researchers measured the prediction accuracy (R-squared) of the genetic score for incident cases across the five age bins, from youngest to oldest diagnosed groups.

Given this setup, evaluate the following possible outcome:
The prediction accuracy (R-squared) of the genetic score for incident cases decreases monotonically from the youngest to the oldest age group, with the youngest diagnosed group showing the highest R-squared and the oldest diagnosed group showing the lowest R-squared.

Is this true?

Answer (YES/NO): YES